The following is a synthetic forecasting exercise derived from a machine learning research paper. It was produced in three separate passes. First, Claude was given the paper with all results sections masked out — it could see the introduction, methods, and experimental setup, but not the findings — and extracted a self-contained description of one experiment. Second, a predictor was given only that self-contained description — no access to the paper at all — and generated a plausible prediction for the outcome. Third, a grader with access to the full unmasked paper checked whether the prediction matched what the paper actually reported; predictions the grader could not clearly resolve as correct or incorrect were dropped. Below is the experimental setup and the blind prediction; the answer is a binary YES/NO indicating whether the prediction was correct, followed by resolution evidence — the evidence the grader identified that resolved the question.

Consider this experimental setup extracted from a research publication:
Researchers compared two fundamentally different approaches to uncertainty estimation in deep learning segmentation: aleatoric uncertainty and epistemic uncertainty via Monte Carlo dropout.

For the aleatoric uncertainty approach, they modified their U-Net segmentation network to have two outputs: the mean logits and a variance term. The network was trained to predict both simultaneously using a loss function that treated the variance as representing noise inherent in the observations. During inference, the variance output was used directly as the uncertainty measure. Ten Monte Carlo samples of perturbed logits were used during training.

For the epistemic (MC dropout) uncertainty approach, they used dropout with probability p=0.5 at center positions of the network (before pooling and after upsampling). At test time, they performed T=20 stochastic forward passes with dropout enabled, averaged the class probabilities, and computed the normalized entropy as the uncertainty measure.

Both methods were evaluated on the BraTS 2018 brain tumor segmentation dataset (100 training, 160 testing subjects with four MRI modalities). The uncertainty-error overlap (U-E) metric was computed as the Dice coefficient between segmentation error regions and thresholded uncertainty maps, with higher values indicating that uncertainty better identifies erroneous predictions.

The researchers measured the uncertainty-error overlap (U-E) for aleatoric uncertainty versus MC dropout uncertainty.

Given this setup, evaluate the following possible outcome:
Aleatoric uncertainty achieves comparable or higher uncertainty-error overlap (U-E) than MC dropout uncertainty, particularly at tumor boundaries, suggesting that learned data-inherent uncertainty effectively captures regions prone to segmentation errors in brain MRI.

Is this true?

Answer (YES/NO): NO